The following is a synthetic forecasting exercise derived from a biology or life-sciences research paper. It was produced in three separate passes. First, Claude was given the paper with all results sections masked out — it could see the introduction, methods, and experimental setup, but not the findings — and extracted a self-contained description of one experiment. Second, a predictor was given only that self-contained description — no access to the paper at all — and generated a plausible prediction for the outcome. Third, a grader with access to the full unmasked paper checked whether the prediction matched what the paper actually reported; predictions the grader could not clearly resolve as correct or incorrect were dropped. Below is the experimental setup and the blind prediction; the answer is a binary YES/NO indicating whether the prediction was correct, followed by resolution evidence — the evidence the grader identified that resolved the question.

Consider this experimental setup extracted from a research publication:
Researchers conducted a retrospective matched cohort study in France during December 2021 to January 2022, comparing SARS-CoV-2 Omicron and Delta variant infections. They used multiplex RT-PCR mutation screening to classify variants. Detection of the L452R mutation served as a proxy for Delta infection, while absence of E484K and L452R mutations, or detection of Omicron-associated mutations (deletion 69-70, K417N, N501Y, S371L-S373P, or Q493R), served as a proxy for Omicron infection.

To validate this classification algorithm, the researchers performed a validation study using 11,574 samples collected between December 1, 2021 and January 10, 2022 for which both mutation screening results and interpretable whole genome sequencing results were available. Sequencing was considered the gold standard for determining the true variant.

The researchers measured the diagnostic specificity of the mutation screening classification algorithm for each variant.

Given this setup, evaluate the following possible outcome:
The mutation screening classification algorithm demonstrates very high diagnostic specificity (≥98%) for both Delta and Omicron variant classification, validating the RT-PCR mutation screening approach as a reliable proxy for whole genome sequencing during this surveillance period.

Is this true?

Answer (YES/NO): NO